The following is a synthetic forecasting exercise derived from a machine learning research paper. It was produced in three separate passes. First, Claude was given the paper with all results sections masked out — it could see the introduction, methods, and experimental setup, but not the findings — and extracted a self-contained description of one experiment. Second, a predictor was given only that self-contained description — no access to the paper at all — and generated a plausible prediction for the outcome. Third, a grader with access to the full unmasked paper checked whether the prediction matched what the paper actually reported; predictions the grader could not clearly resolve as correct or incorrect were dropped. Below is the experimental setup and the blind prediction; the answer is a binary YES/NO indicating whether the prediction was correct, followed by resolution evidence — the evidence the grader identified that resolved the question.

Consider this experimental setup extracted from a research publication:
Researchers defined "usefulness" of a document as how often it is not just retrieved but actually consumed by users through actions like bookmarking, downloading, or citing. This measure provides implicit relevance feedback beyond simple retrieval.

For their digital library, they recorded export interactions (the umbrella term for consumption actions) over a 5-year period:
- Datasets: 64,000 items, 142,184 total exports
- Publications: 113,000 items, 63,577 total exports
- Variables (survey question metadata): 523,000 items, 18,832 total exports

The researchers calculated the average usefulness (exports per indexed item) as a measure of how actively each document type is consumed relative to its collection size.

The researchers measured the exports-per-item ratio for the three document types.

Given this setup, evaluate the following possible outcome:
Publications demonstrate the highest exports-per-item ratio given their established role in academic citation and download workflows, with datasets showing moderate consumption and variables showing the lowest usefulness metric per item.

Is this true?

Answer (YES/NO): NO